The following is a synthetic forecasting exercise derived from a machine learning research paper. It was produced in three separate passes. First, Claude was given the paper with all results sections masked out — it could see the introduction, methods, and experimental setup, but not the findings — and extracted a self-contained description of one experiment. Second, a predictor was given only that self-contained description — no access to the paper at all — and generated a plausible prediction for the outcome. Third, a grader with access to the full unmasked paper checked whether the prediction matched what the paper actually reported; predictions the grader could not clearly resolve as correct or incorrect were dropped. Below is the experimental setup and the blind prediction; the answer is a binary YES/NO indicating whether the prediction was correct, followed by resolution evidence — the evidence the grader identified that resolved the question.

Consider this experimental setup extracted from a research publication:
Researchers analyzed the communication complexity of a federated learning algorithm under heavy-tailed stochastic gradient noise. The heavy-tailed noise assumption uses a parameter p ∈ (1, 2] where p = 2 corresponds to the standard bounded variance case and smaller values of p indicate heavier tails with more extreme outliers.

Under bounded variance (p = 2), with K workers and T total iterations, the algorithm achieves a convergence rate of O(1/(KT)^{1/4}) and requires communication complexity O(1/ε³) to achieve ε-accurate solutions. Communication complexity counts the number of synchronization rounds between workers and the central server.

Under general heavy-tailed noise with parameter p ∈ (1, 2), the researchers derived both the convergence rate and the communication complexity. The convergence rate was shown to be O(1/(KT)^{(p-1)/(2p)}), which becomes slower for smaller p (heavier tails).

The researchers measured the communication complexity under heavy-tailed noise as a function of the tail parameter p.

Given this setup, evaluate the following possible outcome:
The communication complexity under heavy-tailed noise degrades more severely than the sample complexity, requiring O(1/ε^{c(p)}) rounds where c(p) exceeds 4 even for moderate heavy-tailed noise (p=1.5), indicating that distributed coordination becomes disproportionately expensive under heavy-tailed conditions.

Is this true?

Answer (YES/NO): NO